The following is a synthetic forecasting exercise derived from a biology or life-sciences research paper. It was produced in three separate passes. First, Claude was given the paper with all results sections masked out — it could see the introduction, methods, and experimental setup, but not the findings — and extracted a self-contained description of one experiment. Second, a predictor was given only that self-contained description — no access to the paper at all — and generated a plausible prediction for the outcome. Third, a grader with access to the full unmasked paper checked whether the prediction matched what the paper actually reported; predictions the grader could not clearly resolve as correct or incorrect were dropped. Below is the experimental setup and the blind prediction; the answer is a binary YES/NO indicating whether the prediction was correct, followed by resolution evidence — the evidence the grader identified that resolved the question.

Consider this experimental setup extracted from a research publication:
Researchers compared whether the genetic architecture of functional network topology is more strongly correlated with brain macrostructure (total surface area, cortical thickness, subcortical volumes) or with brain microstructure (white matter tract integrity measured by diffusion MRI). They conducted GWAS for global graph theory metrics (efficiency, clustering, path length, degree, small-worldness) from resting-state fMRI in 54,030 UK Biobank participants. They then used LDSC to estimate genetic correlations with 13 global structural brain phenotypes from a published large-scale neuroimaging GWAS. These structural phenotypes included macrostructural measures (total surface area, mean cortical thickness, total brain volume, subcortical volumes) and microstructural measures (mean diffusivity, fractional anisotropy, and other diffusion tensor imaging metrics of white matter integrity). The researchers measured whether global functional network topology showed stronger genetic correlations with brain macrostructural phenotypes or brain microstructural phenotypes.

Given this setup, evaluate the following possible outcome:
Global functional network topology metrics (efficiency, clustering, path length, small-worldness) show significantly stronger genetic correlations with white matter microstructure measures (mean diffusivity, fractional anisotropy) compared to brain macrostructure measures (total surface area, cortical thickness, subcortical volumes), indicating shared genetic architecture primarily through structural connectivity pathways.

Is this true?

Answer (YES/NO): NO